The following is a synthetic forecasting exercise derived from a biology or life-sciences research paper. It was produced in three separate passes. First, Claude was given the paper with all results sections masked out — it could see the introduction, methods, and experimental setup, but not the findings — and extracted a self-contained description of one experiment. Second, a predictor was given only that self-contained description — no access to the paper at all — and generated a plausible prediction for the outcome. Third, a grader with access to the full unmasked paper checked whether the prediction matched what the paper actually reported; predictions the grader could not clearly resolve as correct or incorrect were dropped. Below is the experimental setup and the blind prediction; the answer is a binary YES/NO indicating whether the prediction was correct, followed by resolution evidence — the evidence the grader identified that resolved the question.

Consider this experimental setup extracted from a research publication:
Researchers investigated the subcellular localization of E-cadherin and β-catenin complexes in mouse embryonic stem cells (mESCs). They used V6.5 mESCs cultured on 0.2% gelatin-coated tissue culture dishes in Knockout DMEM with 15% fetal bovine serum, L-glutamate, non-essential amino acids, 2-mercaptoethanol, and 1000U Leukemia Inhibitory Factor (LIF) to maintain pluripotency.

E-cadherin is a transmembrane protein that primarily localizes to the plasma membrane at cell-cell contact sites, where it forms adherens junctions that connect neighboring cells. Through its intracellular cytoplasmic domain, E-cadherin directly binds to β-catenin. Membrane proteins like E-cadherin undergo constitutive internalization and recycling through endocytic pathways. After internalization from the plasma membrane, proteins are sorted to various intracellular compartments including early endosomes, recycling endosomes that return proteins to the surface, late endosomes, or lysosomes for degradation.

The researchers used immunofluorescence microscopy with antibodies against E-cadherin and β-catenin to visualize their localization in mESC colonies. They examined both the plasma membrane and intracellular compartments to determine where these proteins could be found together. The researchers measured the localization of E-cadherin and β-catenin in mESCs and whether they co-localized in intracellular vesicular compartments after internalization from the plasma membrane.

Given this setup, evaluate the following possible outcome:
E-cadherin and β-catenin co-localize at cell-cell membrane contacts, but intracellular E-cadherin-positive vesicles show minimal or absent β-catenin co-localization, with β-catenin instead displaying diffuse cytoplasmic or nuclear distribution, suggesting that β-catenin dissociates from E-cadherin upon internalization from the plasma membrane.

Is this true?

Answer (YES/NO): NO